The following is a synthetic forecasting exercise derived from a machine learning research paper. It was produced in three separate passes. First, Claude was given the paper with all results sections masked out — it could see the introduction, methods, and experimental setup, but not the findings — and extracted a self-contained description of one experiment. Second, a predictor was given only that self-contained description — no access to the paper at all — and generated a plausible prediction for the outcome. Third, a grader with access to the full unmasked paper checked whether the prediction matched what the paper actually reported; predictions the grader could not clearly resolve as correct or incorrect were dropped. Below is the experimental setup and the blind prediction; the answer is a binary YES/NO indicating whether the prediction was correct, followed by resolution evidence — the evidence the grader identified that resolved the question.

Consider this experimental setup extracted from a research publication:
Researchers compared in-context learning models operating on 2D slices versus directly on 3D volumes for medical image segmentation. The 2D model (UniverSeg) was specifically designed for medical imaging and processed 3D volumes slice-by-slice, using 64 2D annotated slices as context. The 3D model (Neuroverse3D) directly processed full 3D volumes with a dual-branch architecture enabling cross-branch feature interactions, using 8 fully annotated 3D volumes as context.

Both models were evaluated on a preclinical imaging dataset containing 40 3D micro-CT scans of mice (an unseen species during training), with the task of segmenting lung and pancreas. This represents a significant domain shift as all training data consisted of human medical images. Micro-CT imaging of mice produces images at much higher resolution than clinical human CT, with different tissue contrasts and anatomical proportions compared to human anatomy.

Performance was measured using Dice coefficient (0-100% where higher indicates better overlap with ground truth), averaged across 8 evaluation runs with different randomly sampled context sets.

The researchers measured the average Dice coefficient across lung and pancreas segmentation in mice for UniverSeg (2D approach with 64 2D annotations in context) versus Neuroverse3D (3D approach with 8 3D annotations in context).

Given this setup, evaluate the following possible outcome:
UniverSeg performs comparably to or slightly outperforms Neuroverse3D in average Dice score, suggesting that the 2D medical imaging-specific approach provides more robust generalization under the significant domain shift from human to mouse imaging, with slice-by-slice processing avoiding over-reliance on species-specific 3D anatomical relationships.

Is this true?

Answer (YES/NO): NO